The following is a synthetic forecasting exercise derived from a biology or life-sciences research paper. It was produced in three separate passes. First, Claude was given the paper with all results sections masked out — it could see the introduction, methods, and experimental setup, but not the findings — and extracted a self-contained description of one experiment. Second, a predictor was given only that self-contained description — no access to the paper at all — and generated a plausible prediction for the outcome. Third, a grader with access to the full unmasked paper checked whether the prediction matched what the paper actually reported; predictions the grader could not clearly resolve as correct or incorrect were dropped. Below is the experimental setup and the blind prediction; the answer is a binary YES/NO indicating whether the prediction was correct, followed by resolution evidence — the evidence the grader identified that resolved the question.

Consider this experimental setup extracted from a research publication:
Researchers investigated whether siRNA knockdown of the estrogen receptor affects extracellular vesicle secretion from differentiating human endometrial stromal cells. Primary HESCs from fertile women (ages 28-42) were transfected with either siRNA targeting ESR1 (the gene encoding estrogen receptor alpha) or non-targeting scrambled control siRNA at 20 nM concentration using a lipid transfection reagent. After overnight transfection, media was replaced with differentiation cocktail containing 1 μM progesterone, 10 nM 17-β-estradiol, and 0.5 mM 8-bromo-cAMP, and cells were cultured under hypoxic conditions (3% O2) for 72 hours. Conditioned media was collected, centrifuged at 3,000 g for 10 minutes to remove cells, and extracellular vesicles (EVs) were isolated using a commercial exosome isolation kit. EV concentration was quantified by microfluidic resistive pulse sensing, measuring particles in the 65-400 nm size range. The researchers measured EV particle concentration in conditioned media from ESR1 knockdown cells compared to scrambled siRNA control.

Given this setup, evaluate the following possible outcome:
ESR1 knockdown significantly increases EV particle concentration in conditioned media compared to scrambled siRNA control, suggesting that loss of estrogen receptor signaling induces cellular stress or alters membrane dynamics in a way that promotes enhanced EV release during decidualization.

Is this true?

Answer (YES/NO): NO